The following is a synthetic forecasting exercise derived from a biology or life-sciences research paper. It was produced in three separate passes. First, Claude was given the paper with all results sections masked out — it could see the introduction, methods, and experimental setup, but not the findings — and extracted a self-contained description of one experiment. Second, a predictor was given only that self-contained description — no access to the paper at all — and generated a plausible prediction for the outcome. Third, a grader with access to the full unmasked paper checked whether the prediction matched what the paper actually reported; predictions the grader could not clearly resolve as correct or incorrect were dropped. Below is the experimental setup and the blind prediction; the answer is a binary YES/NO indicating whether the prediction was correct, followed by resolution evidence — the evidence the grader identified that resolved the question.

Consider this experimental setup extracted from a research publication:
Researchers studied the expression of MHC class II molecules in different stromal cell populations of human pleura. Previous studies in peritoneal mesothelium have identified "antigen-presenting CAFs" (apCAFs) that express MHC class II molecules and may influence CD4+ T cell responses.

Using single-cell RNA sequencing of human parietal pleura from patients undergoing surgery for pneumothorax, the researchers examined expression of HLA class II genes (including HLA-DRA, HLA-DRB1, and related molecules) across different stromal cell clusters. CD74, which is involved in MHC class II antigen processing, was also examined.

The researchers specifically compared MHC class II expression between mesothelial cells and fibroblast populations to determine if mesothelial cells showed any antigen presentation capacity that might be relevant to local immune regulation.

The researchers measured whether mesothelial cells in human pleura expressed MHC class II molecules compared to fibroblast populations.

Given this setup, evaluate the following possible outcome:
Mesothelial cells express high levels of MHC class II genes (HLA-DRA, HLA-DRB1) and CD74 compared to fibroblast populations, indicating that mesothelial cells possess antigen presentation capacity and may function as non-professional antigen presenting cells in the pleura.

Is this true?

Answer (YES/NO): NO